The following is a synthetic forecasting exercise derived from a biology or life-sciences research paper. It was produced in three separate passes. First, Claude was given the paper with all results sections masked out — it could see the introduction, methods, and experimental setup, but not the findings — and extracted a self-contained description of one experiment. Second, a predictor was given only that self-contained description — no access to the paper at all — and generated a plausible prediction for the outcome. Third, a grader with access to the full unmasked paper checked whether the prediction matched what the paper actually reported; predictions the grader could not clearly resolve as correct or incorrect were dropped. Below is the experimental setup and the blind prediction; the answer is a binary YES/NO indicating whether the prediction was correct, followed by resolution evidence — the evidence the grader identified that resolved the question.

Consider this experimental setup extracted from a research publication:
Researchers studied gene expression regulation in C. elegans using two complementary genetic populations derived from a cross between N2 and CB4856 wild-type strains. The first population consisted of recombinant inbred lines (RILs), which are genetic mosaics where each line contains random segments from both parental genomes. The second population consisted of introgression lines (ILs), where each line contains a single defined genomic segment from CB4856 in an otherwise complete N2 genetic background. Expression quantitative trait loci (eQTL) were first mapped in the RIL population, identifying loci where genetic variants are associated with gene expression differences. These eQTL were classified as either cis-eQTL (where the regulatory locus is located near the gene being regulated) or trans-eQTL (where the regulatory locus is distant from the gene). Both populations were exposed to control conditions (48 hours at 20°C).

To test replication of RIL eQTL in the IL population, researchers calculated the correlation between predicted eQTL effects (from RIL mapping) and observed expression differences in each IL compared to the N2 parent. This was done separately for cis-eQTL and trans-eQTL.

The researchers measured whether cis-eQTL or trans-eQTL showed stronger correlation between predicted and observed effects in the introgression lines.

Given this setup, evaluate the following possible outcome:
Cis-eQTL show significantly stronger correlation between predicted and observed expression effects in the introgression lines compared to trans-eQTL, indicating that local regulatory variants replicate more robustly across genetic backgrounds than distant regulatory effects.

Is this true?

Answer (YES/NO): YES